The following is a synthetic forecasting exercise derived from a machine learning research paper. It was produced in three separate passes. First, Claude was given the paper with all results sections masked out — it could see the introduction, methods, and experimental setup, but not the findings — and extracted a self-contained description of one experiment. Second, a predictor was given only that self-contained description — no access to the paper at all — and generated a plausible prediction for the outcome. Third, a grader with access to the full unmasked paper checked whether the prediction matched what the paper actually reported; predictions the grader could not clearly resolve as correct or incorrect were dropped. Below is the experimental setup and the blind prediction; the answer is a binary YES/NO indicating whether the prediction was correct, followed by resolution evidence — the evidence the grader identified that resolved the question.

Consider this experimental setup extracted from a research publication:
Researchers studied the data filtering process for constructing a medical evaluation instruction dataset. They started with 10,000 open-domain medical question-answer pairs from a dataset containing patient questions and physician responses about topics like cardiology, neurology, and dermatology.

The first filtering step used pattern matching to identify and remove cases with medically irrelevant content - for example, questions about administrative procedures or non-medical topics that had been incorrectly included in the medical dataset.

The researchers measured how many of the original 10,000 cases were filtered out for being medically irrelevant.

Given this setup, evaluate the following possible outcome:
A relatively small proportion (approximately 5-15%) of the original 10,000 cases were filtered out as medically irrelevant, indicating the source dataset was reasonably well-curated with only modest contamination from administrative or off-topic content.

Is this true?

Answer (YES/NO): NO